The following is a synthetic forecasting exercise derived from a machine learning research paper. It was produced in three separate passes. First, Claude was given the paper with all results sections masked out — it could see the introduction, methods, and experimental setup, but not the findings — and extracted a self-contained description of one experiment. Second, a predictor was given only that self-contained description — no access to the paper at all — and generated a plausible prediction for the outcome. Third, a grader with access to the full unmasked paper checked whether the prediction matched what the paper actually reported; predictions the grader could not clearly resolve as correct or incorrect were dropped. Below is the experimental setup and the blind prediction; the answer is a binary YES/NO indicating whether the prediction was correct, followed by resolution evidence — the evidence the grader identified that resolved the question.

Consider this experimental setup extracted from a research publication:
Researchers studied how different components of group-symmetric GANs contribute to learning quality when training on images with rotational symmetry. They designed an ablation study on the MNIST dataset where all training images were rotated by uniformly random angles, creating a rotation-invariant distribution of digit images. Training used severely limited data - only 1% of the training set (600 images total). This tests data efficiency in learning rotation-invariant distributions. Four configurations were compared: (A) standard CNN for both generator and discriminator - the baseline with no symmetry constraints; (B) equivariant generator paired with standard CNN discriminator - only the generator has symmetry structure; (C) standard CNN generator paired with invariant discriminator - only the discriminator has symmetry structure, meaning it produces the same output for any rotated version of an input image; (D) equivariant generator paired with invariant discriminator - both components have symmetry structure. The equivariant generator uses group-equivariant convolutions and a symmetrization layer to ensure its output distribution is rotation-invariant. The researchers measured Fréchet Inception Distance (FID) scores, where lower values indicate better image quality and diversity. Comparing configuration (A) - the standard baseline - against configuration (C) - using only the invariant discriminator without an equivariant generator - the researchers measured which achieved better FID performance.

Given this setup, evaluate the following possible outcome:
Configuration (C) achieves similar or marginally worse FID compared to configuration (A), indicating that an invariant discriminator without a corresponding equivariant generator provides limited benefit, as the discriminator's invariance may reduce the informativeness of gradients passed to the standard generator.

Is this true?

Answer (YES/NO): NO